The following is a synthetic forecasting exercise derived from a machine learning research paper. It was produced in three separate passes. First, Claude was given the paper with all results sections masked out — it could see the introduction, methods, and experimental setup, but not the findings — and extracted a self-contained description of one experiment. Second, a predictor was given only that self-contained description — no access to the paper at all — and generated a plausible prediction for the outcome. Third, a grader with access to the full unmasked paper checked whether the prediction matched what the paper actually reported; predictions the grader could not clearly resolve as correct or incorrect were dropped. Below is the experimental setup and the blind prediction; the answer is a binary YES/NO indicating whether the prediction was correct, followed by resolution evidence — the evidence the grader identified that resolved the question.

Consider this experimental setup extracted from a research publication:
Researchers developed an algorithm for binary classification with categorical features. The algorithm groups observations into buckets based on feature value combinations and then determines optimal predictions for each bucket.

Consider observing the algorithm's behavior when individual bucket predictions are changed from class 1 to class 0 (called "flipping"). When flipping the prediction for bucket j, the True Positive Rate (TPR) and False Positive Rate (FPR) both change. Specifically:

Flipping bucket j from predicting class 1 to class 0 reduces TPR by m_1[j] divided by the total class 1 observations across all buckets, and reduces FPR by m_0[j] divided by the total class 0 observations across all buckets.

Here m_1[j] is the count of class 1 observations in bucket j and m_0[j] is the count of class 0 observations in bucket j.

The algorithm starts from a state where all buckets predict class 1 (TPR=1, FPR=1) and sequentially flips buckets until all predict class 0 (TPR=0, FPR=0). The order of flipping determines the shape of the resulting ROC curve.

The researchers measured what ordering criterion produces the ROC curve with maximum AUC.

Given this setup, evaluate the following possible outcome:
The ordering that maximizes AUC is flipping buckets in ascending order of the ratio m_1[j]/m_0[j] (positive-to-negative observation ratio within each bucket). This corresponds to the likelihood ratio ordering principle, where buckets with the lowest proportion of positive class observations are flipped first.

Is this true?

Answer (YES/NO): NO